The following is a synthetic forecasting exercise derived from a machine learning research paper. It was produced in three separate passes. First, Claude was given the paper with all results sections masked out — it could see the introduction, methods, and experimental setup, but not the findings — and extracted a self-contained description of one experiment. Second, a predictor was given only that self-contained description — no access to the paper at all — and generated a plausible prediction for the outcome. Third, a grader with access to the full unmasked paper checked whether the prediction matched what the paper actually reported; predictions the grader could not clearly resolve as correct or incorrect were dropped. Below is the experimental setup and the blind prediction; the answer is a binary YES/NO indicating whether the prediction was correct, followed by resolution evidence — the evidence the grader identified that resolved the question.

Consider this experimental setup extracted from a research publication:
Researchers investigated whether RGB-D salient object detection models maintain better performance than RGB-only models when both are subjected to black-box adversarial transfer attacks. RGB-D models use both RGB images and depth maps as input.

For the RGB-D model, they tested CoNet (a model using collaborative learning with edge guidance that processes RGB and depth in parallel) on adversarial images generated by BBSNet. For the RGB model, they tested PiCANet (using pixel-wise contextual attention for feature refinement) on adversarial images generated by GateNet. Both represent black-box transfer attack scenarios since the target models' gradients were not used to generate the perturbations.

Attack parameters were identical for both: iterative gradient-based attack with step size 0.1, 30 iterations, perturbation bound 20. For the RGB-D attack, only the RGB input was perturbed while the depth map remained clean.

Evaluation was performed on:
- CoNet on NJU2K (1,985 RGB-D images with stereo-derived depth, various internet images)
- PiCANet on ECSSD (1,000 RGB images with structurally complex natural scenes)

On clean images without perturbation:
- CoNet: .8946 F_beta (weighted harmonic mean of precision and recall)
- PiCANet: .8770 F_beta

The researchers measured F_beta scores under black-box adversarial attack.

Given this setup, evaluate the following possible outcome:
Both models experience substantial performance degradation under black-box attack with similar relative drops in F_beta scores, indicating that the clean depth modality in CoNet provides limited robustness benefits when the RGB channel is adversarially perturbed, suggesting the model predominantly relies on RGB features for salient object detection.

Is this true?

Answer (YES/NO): NO